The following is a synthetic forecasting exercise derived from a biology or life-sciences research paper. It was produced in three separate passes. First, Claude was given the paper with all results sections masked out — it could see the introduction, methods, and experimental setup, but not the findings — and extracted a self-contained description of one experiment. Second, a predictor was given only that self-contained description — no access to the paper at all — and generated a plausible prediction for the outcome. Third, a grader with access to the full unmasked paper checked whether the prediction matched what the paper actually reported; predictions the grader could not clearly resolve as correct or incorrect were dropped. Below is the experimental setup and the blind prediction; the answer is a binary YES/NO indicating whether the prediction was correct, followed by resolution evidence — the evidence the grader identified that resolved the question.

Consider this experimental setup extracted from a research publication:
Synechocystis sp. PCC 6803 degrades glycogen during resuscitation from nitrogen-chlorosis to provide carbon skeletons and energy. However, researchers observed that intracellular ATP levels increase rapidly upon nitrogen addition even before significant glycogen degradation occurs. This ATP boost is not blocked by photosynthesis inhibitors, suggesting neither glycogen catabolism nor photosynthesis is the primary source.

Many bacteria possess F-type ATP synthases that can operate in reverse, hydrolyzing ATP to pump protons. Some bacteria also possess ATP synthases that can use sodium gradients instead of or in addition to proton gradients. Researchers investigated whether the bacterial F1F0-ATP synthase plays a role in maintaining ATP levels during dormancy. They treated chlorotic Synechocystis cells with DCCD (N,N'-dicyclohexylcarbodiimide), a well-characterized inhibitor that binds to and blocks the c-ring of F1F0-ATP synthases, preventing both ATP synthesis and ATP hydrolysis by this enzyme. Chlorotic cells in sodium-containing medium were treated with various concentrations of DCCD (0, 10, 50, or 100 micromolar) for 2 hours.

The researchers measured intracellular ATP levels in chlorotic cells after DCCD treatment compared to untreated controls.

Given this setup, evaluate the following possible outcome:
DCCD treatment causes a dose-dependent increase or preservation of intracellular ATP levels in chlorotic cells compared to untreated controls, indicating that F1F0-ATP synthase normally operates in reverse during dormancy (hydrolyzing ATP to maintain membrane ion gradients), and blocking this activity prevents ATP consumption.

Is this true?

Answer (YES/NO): NO